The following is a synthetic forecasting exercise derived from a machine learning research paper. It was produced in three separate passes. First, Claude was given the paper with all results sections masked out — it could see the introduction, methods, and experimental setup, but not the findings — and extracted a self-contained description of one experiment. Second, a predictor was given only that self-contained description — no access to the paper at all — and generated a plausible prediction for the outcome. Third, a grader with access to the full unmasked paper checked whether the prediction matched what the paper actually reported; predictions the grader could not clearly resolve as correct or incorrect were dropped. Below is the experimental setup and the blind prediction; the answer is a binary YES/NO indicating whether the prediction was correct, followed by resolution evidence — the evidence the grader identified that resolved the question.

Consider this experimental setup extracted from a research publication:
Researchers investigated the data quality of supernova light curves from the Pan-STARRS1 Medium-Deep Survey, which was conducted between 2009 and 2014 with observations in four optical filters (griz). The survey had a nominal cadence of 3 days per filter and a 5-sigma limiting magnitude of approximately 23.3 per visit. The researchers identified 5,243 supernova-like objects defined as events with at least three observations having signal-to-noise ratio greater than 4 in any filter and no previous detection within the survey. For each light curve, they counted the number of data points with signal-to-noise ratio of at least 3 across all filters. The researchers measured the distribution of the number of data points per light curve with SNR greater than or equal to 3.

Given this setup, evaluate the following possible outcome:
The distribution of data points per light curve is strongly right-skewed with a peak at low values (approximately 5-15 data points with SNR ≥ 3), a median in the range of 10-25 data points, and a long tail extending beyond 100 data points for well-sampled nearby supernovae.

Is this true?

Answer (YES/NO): NO